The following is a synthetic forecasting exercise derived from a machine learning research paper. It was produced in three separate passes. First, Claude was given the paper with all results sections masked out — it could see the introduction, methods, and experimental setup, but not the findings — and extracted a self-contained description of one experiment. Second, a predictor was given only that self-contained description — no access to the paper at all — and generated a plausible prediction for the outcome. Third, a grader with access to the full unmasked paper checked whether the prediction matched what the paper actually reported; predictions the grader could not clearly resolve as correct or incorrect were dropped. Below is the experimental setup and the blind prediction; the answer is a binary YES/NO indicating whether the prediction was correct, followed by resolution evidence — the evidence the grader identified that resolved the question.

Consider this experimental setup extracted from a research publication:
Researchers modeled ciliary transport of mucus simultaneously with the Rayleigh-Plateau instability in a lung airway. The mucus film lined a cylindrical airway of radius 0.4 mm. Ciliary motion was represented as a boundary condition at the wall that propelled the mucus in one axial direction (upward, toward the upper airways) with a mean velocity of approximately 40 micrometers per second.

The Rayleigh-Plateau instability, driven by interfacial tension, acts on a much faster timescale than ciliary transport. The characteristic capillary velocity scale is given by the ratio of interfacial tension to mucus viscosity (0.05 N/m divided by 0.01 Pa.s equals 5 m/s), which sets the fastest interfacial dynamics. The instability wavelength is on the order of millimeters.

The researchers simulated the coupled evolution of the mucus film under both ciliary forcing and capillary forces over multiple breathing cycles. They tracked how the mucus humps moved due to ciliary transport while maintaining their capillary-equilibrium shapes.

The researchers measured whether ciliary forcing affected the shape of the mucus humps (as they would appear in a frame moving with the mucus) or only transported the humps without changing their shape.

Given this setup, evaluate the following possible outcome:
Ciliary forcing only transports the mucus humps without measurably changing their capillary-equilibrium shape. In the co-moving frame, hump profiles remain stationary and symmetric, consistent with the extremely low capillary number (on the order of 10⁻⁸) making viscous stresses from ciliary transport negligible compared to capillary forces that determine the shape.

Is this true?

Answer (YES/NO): YES